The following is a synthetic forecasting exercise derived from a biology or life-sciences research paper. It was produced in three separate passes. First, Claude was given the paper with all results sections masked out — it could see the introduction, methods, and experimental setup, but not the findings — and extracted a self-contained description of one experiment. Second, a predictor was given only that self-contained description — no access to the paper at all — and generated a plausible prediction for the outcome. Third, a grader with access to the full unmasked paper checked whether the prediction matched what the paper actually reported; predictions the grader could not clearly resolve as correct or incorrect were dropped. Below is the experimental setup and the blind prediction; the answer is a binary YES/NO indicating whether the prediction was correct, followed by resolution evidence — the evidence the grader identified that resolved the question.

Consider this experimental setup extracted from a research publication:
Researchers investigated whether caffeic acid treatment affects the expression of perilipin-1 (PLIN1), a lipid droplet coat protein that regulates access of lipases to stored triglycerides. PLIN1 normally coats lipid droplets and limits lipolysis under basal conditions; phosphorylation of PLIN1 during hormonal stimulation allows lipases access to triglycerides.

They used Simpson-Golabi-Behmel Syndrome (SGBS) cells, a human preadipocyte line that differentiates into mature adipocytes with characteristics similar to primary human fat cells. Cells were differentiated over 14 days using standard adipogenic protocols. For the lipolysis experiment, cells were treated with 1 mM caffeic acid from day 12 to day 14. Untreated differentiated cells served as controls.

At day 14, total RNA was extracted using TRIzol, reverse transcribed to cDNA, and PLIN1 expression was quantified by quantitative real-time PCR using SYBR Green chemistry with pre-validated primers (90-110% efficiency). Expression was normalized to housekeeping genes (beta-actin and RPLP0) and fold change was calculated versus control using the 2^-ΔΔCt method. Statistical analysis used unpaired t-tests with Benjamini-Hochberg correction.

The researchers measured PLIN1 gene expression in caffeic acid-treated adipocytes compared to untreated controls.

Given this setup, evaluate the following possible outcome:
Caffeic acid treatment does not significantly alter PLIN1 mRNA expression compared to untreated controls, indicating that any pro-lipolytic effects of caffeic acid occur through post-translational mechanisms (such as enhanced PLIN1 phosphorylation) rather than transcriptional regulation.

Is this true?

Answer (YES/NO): NO